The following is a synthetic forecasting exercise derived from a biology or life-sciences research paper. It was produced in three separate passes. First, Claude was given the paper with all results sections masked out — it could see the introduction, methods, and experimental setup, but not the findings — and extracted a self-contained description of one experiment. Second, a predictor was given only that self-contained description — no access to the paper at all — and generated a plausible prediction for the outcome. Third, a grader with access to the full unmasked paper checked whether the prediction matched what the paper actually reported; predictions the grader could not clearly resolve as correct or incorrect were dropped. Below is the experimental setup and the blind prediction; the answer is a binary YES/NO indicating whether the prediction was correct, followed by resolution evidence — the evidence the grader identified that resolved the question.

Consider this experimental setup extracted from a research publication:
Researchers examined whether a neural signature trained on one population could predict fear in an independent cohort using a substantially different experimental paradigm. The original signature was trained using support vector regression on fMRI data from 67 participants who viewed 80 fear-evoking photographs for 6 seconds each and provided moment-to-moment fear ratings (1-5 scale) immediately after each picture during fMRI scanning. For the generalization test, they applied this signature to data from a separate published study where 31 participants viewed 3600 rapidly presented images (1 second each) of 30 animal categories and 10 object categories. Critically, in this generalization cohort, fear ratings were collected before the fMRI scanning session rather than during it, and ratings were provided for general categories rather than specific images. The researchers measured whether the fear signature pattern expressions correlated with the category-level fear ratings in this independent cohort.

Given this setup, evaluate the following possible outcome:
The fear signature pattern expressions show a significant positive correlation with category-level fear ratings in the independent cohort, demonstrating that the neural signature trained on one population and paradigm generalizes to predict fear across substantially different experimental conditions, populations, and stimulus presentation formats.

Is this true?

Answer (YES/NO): YES